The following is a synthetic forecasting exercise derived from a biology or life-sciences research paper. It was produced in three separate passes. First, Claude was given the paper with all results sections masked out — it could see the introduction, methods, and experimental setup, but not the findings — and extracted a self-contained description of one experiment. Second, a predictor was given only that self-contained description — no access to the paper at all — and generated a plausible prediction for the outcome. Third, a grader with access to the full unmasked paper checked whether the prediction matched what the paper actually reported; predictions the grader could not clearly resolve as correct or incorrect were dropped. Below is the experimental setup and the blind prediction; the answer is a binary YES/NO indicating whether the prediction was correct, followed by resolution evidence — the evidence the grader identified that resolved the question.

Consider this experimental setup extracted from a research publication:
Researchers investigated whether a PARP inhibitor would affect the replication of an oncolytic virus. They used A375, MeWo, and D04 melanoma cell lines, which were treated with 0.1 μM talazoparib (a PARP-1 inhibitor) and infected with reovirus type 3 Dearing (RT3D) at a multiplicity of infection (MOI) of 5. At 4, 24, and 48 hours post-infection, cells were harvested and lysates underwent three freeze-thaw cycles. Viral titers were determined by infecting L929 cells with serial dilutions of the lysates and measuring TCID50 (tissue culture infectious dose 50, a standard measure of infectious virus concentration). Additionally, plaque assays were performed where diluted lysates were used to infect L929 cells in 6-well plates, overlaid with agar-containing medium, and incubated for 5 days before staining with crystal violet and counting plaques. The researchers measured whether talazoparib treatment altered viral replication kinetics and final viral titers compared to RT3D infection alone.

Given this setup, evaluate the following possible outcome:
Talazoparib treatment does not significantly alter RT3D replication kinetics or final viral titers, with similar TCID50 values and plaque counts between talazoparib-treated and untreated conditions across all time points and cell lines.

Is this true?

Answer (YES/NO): YES